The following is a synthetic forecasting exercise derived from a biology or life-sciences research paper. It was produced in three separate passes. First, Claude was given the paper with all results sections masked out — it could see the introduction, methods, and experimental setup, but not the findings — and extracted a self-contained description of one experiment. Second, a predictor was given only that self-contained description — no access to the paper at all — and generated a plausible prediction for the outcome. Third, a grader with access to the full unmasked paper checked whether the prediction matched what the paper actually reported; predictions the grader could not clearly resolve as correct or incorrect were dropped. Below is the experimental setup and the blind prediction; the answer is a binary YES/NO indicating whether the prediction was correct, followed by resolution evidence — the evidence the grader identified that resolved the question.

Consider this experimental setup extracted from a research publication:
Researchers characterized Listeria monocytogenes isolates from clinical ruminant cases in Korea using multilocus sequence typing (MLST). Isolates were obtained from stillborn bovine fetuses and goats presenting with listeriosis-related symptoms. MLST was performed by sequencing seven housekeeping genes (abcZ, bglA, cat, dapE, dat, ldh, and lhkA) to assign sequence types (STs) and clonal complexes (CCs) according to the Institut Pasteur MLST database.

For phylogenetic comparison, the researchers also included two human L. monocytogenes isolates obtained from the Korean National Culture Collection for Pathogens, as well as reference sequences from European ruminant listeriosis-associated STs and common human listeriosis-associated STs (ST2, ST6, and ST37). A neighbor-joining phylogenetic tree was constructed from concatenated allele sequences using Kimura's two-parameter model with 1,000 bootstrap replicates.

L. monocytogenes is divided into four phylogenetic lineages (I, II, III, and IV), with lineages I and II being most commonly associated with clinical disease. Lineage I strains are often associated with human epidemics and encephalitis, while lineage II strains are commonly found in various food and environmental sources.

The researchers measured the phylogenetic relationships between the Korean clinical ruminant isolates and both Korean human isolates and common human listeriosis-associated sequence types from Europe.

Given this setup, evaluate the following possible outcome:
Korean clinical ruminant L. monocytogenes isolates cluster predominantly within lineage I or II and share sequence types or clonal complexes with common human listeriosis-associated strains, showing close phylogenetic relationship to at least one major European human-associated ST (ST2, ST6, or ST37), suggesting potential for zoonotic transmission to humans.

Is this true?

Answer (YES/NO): YES